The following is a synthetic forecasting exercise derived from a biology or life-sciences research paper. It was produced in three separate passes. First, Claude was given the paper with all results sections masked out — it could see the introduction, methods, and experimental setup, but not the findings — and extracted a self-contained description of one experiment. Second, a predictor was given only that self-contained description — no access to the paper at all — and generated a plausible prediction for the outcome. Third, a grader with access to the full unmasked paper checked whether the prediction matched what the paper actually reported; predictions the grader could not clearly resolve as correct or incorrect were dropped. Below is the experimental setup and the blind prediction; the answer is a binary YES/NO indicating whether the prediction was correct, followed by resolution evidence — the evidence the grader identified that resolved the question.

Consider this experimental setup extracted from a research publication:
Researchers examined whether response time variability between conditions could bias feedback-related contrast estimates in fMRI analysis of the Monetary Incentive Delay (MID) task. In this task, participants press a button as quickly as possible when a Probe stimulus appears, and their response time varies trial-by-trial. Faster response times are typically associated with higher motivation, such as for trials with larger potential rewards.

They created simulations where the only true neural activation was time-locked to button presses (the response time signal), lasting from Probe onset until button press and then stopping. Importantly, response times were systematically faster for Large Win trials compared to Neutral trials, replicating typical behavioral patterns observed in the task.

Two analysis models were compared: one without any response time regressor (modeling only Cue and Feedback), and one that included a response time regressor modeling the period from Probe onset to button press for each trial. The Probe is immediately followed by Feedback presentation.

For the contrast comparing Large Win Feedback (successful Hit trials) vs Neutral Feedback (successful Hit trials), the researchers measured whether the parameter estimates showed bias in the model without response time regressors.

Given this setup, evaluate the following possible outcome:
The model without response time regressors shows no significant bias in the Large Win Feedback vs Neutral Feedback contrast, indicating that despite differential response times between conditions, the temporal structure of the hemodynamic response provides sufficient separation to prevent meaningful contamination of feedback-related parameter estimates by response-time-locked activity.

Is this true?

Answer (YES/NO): NO